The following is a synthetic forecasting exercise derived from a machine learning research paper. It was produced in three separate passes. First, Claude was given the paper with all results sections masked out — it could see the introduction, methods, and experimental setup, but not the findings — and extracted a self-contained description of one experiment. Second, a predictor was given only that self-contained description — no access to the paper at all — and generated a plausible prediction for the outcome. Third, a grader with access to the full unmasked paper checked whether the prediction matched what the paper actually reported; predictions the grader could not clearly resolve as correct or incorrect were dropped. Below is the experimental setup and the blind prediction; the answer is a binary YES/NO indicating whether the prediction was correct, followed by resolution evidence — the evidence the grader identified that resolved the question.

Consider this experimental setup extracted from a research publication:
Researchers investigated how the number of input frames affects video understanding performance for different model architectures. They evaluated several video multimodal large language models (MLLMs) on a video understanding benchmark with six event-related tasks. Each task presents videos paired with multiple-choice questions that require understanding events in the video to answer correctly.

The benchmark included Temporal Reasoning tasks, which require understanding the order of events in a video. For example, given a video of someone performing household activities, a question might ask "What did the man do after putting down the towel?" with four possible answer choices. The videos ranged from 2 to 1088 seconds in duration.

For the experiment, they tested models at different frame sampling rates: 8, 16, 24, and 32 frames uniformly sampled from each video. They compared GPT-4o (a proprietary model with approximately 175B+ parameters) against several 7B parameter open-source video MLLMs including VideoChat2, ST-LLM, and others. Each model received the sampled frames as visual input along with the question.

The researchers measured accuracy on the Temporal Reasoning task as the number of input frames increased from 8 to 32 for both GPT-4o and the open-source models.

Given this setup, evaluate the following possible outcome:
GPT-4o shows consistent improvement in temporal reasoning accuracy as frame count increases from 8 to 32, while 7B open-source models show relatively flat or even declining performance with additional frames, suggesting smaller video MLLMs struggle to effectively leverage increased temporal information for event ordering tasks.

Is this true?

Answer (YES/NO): YES